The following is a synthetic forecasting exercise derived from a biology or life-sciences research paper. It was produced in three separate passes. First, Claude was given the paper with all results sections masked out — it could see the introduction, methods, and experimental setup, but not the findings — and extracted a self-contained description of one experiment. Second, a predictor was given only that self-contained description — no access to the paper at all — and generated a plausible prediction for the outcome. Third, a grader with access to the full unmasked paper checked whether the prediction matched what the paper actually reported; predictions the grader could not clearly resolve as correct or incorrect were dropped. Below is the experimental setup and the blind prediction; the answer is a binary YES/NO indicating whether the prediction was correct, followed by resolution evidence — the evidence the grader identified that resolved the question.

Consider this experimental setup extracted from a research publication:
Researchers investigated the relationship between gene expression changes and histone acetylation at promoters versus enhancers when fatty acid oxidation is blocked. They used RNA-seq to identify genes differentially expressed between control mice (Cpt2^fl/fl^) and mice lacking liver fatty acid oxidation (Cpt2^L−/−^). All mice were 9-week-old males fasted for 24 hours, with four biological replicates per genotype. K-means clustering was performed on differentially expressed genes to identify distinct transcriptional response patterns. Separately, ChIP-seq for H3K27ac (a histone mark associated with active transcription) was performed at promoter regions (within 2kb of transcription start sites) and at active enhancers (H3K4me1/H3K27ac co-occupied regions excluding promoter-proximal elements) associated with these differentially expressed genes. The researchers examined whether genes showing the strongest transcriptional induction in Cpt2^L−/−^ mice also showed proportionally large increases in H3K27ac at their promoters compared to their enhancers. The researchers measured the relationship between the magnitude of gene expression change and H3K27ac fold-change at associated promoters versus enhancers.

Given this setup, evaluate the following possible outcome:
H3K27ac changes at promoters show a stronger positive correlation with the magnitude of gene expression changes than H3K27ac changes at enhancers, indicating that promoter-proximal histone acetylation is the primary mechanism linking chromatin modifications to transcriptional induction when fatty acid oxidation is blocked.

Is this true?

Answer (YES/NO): NO